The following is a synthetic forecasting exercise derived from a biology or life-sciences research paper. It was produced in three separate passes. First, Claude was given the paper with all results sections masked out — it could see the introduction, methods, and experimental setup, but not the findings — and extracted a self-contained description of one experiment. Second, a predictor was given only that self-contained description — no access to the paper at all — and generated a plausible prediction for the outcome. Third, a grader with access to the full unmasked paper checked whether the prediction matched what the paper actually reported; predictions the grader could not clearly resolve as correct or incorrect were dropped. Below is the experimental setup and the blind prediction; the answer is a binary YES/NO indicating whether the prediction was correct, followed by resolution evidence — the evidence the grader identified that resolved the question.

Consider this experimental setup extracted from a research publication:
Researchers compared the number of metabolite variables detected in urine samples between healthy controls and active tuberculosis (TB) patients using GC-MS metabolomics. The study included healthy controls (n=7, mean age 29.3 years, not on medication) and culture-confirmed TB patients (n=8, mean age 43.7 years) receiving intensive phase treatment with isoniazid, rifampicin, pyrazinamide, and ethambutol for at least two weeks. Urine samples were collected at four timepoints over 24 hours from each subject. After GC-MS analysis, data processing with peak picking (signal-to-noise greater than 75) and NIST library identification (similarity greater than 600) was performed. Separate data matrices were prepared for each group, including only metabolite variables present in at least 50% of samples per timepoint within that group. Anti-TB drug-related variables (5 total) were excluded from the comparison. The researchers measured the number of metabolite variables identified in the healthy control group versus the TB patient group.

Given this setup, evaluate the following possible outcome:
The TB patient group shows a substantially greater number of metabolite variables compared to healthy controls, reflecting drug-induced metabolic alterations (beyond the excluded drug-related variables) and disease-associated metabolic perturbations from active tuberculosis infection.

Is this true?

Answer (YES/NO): YES